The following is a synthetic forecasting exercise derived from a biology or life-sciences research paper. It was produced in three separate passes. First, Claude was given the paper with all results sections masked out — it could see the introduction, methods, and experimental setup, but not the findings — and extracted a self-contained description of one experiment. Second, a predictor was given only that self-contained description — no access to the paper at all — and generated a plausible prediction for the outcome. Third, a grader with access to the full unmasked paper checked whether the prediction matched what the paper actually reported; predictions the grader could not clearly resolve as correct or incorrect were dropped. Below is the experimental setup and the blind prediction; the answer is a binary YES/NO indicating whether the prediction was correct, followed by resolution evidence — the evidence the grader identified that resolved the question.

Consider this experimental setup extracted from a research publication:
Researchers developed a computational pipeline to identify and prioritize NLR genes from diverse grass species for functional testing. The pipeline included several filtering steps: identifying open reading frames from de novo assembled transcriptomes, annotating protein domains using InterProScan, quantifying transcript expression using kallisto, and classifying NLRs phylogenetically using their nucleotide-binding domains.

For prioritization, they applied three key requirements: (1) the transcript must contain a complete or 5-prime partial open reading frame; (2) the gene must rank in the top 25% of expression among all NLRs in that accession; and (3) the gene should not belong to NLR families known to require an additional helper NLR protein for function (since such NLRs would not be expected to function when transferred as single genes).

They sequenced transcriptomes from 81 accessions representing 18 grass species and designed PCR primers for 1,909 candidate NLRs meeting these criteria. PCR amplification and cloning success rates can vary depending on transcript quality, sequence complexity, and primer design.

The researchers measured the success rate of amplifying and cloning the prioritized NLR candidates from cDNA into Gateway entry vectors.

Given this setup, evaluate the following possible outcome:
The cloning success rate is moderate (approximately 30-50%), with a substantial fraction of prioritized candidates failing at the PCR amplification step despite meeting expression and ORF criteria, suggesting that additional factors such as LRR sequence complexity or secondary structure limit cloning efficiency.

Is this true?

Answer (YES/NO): NO